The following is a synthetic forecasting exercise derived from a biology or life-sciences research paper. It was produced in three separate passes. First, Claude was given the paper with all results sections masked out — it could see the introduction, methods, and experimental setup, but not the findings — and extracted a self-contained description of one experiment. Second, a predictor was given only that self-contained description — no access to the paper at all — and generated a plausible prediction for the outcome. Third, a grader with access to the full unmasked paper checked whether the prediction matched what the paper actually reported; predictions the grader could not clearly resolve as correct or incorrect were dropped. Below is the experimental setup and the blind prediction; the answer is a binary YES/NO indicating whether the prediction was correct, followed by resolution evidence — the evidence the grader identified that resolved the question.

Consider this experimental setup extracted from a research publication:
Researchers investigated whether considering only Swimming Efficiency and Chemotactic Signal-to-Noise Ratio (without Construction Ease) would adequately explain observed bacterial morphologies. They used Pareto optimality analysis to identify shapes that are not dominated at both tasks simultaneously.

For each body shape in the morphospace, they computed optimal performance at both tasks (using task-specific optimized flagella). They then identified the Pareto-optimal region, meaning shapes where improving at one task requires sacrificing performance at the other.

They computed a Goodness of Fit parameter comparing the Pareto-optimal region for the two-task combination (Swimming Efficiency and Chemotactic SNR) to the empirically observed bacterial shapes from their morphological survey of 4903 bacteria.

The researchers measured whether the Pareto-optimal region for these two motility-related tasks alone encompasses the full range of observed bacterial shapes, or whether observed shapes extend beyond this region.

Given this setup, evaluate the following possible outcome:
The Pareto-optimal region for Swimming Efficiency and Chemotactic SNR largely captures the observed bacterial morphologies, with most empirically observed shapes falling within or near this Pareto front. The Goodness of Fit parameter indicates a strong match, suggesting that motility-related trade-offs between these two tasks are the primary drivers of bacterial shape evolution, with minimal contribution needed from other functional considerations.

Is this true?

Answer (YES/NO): NO